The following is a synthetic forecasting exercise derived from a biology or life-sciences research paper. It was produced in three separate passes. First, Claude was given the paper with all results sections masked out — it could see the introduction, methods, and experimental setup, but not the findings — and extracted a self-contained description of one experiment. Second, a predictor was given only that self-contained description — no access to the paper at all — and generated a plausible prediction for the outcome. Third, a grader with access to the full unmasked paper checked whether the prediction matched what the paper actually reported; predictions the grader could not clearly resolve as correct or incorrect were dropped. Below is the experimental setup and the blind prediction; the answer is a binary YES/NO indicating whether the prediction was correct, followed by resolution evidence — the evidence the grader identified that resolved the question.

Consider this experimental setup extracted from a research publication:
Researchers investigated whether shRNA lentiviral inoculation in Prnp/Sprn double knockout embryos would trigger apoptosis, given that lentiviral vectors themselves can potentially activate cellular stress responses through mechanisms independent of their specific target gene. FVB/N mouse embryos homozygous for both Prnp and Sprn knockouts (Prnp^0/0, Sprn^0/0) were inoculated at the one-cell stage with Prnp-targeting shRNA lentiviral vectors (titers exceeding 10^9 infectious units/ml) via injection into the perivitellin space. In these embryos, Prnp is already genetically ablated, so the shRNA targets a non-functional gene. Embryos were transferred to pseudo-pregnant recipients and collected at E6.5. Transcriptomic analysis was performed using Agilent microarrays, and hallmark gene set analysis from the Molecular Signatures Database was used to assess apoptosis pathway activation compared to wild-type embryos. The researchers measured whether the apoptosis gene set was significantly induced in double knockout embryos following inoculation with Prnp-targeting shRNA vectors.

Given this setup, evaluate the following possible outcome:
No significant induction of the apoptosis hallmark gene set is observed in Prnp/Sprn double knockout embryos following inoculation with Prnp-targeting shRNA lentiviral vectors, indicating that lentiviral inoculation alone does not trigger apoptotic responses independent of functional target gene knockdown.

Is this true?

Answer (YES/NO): YES